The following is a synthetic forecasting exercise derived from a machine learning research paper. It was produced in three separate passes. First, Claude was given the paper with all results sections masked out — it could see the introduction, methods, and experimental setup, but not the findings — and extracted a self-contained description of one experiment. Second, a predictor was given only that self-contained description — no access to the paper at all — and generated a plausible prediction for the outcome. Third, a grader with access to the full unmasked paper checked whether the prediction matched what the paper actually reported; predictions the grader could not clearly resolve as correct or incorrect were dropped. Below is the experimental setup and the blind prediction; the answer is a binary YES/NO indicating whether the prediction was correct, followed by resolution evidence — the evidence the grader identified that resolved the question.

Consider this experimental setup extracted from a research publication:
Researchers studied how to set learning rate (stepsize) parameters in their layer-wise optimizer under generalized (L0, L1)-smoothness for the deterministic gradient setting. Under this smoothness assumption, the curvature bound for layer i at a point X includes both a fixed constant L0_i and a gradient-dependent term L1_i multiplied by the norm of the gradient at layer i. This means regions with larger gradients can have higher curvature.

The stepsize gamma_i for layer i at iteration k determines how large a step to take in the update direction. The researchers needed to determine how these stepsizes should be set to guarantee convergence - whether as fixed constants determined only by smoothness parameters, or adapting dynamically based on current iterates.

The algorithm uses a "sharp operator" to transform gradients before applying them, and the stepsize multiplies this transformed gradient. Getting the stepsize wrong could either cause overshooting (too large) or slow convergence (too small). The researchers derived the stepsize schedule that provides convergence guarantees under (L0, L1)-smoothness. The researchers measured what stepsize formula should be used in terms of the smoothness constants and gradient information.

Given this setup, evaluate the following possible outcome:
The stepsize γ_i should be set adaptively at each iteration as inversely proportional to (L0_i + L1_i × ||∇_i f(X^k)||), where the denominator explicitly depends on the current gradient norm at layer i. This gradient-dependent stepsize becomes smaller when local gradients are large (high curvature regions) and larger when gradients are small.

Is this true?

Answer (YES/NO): YES